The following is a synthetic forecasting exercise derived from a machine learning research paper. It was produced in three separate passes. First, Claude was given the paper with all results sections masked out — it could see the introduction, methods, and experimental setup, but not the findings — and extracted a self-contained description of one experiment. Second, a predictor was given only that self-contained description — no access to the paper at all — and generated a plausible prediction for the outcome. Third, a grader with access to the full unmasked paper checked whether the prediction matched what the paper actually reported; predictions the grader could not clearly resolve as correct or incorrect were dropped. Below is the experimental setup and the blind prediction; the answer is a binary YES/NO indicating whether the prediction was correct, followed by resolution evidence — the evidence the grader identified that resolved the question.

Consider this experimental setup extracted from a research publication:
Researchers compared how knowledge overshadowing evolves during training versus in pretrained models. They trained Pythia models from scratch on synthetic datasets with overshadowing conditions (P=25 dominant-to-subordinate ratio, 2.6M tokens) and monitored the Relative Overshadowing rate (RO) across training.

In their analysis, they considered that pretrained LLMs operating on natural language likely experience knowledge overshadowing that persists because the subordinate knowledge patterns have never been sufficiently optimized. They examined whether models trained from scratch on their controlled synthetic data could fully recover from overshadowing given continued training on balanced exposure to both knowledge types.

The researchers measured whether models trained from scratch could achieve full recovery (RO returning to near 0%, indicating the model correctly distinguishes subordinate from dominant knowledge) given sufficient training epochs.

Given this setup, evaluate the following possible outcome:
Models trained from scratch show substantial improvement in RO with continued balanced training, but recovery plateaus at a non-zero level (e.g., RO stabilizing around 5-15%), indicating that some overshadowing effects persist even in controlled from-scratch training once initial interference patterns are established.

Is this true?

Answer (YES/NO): NO